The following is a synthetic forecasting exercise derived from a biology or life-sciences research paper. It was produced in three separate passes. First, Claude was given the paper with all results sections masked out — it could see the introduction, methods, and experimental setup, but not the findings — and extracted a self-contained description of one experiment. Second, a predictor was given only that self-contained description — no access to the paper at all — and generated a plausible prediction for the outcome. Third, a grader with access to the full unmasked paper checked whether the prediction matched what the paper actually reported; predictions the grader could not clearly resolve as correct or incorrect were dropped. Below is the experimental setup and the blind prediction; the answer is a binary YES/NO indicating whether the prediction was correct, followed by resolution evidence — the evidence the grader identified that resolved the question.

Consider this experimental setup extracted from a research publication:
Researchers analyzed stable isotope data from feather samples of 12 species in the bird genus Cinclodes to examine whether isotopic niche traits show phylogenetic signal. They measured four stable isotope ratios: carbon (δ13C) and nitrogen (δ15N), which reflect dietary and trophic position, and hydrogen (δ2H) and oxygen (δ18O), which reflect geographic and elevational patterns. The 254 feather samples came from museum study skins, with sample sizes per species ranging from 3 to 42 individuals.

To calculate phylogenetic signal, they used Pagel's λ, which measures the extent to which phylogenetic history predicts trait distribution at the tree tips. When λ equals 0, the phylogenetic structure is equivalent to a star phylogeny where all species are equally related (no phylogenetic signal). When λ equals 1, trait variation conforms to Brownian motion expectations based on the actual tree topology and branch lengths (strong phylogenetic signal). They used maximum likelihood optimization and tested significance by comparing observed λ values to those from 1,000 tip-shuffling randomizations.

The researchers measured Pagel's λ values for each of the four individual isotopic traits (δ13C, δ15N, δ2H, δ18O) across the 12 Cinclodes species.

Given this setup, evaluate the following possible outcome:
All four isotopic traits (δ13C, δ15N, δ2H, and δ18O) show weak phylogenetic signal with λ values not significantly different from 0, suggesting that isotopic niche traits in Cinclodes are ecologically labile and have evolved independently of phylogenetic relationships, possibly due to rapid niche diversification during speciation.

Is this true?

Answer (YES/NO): YES